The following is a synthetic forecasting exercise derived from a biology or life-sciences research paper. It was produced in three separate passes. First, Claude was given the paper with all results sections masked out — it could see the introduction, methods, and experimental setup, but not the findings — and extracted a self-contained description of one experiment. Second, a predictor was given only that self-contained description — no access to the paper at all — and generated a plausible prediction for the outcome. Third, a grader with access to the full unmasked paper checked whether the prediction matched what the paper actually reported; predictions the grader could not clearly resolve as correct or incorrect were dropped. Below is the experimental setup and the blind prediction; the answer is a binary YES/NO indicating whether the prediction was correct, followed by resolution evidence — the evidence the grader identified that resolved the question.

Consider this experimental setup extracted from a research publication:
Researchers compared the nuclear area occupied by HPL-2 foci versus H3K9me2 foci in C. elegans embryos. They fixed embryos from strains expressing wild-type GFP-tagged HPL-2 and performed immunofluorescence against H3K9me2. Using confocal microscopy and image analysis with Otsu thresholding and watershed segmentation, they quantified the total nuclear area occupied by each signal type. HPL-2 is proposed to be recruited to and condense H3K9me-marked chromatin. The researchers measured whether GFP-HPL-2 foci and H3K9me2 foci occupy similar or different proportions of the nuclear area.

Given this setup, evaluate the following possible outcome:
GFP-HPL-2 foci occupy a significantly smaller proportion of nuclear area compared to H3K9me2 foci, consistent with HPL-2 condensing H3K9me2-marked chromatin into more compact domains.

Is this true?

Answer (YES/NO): NO